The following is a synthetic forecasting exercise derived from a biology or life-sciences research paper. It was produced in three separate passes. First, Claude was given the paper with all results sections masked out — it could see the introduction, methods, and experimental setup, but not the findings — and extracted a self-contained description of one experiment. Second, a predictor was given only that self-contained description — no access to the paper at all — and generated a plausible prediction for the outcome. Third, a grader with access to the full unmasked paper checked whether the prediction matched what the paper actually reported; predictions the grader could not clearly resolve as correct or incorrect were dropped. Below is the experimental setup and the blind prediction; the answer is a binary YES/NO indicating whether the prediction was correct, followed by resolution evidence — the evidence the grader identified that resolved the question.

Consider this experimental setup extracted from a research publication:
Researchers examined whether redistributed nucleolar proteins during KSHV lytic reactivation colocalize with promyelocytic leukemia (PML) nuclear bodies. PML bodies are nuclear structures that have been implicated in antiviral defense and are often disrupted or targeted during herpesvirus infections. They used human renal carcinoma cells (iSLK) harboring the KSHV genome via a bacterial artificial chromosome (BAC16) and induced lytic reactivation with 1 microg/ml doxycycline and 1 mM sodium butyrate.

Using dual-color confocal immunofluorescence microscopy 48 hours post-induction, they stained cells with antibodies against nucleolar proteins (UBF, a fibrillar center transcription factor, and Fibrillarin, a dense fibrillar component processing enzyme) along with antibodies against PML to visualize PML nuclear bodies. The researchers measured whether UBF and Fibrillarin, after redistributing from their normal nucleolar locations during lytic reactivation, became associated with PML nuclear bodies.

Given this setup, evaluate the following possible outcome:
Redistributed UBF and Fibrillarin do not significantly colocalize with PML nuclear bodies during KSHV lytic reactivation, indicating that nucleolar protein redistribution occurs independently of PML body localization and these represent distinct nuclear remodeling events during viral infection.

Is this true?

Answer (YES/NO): YES